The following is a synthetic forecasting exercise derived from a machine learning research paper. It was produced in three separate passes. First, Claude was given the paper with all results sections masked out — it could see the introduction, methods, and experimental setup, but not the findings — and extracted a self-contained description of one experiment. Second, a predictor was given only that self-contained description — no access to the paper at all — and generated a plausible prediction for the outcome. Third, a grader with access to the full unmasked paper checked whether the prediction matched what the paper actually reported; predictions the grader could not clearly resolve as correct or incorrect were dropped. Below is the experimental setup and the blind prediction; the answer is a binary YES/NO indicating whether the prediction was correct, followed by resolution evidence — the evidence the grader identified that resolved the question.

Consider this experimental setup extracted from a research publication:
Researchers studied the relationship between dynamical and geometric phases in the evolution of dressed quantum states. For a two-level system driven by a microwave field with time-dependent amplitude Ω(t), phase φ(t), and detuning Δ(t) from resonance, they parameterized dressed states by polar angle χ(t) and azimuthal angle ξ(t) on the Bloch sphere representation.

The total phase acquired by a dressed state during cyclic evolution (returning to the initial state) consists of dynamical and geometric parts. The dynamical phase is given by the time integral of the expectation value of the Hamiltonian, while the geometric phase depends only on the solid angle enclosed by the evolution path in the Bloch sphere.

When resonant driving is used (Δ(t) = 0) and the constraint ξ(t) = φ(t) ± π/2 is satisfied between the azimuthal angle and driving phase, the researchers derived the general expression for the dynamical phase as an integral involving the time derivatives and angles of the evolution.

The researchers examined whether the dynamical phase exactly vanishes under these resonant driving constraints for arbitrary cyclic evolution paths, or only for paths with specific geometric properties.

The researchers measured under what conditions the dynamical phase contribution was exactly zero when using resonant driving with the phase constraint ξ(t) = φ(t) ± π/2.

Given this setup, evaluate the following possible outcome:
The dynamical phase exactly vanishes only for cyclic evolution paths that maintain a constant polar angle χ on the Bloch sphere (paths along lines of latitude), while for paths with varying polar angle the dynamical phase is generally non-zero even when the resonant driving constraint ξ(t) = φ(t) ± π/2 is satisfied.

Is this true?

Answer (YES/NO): NO